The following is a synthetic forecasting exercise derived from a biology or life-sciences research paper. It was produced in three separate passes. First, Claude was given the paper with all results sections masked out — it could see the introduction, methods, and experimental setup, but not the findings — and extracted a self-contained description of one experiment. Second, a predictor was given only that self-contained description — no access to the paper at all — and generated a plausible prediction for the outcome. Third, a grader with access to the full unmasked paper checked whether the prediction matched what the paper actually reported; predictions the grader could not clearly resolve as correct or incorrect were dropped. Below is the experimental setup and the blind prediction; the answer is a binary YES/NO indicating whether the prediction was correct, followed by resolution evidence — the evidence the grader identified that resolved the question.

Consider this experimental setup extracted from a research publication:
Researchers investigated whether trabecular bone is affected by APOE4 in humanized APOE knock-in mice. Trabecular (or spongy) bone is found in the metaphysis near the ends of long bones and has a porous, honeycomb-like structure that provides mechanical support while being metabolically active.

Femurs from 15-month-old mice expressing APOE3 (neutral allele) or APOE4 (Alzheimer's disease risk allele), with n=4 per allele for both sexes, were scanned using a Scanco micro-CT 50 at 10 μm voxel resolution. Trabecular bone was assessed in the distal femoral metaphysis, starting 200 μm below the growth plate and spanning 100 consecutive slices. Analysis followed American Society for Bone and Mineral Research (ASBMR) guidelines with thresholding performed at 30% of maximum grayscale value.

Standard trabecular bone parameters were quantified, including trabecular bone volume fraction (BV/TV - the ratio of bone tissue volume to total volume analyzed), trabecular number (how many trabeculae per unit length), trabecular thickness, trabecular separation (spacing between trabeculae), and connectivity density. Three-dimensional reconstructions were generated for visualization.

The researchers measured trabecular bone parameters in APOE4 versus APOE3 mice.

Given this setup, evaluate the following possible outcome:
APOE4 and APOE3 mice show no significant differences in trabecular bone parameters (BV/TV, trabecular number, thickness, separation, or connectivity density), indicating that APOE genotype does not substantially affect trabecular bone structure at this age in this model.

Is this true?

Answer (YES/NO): NO